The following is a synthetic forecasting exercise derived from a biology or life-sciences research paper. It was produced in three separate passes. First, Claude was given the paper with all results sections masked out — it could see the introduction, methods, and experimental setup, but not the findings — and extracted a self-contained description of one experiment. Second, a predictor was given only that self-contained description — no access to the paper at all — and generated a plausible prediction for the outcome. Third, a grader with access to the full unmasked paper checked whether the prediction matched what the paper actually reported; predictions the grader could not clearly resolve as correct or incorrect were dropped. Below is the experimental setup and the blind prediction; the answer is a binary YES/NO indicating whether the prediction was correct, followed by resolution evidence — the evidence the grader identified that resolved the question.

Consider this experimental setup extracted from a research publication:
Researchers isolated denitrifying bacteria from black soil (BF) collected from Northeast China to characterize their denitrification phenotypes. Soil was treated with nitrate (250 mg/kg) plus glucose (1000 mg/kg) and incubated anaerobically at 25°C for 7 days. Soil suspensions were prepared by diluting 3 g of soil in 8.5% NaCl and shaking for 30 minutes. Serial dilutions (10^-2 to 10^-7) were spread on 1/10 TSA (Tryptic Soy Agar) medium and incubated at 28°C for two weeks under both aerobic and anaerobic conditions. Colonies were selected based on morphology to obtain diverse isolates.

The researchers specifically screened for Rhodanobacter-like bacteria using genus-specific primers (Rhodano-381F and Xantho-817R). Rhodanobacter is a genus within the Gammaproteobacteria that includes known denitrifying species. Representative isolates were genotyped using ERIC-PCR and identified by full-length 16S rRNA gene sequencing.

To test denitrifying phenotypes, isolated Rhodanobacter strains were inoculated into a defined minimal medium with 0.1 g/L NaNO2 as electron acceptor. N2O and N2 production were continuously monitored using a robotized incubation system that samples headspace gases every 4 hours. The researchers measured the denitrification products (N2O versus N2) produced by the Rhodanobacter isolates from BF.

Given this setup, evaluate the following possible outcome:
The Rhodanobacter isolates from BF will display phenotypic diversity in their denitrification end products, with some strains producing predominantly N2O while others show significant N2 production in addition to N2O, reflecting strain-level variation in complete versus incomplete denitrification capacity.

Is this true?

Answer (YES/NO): NO